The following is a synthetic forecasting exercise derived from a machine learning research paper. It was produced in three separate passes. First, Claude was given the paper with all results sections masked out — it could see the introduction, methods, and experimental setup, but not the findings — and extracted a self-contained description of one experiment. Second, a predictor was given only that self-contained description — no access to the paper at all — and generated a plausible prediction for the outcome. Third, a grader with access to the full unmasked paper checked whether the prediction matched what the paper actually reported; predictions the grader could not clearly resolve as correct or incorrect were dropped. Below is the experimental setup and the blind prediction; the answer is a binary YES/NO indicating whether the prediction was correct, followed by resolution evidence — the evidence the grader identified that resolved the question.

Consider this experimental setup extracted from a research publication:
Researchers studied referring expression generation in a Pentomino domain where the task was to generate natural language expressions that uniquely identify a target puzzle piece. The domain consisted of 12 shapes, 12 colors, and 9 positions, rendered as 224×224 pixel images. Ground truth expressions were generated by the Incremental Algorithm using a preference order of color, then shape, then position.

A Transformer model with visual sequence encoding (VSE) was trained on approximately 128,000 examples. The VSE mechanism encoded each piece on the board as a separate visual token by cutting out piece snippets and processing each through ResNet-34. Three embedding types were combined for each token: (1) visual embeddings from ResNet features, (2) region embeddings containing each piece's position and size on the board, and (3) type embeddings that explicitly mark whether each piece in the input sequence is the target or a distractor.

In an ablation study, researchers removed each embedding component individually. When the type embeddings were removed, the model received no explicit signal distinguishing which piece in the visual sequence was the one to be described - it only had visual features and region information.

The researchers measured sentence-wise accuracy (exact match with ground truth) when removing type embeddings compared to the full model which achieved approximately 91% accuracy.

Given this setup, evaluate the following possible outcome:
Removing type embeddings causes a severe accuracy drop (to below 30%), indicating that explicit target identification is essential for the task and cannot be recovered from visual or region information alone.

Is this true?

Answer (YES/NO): YES